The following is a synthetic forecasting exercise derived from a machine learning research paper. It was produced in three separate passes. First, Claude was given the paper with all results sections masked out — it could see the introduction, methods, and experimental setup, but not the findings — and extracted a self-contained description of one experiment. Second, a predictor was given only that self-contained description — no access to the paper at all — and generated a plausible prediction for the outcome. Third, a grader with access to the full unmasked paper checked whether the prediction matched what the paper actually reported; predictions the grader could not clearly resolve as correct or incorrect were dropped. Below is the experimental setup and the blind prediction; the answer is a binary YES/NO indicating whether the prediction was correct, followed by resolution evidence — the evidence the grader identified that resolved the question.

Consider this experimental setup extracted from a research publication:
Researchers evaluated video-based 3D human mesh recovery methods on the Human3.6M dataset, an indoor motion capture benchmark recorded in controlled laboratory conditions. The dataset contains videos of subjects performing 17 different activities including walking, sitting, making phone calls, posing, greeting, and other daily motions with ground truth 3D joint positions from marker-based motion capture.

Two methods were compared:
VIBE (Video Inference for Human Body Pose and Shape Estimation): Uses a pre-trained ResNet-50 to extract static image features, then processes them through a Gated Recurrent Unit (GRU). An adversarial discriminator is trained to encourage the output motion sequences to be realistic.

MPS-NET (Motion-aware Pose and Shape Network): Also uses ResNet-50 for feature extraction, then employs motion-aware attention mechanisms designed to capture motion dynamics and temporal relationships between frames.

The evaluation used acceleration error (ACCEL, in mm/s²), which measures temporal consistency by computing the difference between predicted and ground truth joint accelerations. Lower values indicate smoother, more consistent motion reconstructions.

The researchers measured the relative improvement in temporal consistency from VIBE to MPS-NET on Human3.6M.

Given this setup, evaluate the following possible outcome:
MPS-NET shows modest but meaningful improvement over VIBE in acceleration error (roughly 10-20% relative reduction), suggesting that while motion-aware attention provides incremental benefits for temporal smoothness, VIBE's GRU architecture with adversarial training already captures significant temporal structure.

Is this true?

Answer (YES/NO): NO